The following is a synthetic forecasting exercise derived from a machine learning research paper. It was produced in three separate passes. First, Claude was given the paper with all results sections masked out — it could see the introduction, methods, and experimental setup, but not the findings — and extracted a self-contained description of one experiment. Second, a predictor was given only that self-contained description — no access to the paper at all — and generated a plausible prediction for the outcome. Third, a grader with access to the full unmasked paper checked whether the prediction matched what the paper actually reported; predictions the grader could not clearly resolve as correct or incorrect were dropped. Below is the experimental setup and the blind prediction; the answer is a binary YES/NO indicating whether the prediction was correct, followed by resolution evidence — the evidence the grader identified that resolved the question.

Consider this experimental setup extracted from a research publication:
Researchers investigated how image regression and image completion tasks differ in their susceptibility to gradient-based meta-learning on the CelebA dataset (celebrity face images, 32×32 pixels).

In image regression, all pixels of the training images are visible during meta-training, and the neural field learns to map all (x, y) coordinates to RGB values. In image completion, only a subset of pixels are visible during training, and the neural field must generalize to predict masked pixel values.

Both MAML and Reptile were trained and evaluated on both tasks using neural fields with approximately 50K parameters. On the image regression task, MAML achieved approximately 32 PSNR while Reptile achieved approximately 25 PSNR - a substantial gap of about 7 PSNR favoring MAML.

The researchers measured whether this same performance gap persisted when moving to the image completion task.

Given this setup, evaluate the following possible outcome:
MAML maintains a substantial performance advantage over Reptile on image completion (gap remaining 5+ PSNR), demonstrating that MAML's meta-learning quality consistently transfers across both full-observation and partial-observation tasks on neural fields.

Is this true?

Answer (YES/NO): NO